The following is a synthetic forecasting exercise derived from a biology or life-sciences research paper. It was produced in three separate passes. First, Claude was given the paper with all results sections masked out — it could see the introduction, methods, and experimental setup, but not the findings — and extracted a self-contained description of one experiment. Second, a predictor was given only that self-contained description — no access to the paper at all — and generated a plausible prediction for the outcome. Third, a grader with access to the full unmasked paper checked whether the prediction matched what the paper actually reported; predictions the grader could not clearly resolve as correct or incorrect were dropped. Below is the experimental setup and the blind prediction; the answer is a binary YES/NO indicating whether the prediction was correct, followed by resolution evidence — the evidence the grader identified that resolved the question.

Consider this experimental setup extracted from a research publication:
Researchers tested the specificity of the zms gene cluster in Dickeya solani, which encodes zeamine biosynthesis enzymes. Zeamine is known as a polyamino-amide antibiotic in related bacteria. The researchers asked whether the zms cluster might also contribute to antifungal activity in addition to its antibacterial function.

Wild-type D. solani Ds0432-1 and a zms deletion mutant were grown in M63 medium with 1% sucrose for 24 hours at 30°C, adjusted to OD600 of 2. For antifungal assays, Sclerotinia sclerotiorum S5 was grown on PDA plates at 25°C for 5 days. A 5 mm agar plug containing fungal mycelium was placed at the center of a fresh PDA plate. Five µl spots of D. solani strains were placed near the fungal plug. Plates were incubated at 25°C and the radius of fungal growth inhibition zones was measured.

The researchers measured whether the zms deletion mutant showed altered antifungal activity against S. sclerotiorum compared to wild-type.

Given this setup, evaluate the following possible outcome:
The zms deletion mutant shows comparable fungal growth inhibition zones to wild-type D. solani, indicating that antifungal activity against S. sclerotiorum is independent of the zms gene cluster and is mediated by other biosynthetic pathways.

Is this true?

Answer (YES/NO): YES